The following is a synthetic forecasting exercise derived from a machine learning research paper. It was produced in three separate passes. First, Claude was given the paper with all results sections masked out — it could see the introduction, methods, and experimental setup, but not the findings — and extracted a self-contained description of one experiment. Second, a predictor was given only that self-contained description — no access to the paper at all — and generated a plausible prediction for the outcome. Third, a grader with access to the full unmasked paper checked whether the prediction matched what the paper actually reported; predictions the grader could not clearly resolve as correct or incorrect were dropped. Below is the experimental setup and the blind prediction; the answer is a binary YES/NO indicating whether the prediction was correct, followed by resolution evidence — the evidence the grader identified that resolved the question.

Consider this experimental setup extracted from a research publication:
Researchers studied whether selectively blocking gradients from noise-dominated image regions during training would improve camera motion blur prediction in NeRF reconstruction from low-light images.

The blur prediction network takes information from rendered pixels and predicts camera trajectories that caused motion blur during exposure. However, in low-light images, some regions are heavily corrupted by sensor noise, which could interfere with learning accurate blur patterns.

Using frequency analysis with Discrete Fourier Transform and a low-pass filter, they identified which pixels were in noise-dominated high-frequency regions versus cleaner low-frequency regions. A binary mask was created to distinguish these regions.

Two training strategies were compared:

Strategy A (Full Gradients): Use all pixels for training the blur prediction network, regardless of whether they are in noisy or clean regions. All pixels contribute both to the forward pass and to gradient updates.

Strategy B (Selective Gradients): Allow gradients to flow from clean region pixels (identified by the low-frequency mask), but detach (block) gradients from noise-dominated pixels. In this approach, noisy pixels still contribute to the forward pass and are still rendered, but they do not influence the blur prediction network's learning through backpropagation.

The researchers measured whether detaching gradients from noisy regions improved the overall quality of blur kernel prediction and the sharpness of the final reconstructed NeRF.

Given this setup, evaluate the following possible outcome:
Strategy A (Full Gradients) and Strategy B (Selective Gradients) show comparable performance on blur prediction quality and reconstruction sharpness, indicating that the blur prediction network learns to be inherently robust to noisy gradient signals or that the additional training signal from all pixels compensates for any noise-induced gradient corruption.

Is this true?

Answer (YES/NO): NO